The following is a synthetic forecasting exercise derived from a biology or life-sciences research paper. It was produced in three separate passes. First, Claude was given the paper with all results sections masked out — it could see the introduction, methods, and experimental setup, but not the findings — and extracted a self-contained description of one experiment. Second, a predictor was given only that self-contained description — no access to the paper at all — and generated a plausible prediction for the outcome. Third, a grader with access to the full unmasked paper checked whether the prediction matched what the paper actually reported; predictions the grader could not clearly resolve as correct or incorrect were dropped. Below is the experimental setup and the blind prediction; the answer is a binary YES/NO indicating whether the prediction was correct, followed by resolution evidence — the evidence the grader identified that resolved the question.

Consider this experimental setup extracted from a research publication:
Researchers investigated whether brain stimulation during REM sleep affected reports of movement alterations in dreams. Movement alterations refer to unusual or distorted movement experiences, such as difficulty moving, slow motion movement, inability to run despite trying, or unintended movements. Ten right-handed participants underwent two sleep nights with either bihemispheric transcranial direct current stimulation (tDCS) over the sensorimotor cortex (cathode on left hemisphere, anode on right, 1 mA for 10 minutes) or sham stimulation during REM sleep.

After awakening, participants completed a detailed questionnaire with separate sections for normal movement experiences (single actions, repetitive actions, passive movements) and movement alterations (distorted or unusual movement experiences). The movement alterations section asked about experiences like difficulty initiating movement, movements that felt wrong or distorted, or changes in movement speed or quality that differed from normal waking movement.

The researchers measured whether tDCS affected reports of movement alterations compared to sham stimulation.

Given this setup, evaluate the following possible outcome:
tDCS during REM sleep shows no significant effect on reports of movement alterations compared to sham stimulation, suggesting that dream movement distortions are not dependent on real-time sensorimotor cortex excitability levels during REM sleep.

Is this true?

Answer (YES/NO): YES